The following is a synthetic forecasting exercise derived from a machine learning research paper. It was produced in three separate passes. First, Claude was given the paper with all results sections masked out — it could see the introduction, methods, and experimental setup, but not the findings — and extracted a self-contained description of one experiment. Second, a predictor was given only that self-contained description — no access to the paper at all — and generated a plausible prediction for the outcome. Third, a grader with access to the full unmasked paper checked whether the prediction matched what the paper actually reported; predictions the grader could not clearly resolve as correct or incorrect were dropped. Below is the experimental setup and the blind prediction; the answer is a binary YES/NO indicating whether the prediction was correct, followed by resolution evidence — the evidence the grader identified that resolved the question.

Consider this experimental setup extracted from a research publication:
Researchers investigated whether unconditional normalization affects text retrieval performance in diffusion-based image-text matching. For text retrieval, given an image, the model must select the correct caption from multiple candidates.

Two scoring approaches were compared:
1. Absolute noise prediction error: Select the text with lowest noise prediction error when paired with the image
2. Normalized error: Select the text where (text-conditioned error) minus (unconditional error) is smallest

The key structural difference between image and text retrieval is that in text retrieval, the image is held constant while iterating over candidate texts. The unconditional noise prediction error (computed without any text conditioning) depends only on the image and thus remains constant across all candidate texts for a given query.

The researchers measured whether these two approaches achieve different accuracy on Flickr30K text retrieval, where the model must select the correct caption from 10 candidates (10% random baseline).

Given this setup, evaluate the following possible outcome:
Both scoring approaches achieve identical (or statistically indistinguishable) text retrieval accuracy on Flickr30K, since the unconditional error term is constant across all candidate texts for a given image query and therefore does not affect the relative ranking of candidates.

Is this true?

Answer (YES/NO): YES